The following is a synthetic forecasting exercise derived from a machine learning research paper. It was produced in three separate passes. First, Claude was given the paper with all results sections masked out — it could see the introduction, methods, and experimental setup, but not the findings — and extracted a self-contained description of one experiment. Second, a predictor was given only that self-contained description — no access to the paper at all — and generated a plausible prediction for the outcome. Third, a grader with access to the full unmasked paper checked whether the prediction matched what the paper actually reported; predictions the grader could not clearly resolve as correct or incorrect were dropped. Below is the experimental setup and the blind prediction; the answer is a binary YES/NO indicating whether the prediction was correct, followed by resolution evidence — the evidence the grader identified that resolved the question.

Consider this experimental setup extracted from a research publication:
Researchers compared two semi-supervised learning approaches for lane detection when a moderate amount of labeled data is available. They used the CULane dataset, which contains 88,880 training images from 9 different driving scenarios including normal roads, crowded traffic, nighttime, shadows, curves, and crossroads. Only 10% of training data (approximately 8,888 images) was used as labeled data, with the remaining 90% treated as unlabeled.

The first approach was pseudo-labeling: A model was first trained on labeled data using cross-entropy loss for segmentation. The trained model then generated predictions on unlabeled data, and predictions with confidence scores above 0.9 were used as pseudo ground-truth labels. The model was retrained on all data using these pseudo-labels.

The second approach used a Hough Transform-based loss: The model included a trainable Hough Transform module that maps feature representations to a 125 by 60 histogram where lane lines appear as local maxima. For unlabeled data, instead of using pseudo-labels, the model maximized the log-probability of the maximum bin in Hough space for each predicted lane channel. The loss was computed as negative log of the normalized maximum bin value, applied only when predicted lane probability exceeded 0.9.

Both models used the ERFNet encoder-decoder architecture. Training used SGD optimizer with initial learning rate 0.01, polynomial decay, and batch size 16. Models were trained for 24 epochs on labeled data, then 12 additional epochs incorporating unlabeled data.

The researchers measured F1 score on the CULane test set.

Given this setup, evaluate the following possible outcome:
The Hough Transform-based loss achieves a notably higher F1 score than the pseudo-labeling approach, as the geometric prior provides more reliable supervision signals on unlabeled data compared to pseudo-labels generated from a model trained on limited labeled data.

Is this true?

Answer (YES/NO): NO